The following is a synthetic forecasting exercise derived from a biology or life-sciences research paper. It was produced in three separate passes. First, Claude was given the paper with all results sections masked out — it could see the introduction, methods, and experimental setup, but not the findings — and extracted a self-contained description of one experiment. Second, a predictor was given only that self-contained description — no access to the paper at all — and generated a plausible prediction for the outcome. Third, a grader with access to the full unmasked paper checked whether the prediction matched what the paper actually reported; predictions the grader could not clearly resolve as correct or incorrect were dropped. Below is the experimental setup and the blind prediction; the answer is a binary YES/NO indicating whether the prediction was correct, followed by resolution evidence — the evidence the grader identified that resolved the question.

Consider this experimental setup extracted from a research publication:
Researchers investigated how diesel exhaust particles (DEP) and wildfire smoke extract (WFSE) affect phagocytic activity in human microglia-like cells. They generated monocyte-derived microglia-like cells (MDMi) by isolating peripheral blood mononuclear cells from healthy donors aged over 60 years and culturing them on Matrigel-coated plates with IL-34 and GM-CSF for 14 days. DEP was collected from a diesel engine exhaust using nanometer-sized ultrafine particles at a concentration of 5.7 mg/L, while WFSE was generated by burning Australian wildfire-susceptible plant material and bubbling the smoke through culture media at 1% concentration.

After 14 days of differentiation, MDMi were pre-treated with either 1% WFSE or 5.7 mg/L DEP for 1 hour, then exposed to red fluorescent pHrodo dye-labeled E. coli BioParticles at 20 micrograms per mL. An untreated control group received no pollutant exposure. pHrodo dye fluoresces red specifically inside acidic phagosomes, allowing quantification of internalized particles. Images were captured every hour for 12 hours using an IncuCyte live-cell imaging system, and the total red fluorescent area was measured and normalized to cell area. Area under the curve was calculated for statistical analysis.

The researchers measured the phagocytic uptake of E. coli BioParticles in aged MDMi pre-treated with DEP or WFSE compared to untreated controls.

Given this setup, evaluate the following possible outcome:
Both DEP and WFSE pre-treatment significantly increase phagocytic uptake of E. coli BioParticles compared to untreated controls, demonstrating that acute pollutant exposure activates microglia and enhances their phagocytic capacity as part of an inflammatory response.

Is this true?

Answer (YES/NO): NO